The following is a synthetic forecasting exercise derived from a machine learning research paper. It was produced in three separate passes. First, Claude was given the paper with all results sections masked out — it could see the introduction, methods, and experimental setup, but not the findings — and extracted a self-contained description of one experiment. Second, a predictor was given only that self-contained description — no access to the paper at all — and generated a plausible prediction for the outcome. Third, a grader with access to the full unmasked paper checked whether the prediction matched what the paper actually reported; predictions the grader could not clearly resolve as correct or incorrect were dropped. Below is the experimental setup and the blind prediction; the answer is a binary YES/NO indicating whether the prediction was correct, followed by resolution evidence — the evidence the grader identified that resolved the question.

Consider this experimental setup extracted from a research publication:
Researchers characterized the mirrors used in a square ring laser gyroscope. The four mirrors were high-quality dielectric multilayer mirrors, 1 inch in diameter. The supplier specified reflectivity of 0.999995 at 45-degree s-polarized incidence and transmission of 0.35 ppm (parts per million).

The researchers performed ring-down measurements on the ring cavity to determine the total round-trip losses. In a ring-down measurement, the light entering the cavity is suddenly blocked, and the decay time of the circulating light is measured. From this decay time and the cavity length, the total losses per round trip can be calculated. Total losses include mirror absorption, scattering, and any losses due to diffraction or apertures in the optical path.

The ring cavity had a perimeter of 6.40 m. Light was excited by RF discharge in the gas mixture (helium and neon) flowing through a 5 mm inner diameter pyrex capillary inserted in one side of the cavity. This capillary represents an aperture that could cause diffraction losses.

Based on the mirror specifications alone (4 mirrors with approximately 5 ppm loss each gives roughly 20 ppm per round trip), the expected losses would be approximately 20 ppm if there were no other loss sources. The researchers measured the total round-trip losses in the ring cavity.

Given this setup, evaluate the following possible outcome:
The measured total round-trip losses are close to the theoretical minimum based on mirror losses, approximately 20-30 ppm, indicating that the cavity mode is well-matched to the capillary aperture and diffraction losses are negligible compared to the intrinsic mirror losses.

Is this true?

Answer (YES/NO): NO